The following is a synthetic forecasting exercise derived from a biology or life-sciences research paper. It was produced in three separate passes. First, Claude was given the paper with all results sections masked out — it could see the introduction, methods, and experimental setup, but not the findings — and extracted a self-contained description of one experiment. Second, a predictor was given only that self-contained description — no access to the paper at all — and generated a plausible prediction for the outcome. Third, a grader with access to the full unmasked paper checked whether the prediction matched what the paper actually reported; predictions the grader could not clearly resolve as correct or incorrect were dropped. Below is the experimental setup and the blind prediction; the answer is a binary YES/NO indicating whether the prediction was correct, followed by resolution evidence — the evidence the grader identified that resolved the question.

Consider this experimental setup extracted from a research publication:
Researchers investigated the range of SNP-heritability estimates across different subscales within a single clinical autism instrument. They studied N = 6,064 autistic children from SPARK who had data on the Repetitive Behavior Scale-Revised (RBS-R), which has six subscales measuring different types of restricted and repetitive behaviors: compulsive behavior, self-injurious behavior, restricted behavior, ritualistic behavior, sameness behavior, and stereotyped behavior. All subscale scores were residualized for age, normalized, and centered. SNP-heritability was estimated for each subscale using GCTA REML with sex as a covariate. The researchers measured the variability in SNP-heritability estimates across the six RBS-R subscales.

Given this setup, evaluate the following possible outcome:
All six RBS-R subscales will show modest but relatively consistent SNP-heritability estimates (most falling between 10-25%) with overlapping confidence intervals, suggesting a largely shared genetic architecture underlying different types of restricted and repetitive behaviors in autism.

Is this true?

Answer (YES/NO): NO